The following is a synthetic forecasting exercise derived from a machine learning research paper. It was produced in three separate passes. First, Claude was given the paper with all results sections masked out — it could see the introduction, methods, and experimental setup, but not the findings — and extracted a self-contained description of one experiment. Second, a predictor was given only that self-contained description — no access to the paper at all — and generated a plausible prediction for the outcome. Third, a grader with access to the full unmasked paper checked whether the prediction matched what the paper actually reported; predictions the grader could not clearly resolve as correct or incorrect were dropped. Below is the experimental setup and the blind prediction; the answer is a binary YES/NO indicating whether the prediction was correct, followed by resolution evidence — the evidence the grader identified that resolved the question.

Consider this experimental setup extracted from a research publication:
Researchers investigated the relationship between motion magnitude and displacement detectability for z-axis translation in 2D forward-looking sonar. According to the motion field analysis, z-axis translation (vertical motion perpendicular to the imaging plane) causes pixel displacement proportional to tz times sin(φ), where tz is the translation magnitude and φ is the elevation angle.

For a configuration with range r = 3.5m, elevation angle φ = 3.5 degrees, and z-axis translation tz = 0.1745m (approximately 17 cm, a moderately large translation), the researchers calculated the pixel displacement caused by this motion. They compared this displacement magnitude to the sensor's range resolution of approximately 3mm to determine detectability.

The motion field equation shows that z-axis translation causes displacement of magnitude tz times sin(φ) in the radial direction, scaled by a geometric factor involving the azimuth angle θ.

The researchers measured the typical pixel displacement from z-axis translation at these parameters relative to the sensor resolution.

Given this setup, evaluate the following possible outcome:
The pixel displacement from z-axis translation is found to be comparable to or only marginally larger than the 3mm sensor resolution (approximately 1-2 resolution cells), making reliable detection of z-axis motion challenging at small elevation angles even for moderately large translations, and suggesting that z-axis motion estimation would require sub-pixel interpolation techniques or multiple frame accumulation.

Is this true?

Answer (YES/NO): NO